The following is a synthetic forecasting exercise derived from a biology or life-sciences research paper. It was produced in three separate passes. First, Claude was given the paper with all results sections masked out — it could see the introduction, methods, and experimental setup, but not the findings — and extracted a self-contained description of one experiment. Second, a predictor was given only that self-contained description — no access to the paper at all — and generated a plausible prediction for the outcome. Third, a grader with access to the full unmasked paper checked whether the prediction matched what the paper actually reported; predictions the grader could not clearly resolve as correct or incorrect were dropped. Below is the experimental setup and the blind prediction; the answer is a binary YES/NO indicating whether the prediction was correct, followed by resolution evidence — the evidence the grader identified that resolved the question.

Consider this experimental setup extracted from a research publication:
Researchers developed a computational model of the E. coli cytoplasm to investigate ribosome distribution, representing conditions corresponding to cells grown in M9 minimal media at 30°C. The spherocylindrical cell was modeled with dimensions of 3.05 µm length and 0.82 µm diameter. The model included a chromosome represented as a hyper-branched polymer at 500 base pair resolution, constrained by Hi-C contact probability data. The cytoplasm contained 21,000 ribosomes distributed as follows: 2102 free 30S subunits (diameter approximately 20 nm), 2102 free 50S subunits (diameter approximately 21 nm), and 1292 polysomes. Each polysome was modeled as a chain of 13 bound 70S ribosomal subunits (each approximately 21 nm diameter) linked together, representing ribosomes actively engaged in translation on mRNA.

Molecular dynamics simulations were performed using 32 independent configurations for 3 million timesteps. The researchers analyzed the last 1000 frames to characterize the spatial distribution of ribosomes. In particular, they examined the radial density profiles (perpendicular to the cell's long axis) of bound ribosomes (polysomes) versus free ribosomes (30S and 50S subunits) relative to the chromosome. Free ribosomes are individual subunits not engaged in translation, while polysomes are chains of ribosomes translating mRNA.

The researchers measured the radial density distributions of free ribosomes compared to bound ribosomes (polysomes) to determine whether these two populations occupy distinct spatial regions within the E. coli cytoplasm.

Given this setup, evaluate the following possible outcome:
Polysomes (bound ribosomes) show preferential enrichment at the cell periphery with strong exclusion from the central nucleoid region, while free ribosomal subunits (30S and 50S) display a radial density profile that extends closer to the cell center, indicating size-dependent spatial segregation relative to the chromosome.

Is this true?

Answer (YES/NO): NO